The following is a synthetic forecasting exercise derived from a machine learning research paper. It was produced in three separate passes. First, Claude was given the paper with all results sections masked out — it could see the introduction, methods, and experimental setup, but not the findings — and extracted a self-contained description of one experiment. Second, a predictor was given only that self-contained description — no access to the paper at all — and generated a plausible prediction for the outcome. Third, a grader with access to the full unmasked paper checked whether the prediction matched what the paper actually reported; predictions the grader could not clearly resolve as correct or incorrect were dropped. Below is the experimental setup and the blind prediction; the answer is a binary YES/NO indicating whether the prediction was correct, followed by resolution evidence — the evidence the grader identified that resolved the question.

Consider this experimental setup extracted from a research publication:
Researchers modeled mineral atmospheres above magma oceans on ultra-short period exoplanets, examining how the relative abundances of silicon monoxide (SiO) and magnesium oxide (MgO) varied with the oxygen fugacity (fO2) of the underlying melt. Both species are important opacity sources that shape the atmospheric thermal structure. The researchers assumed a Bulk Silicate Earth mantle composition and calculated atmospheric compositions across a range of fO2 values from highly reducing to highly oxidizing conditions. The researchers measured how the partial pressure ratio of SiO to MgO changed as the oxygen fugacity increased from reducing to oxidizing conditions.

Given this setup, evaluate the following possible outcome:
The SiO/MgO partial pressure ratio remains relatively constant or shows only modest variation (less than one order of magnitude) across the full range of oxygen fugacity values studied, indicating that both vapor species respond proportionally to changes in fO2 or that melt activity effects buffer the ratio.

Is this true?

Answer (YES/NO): NO